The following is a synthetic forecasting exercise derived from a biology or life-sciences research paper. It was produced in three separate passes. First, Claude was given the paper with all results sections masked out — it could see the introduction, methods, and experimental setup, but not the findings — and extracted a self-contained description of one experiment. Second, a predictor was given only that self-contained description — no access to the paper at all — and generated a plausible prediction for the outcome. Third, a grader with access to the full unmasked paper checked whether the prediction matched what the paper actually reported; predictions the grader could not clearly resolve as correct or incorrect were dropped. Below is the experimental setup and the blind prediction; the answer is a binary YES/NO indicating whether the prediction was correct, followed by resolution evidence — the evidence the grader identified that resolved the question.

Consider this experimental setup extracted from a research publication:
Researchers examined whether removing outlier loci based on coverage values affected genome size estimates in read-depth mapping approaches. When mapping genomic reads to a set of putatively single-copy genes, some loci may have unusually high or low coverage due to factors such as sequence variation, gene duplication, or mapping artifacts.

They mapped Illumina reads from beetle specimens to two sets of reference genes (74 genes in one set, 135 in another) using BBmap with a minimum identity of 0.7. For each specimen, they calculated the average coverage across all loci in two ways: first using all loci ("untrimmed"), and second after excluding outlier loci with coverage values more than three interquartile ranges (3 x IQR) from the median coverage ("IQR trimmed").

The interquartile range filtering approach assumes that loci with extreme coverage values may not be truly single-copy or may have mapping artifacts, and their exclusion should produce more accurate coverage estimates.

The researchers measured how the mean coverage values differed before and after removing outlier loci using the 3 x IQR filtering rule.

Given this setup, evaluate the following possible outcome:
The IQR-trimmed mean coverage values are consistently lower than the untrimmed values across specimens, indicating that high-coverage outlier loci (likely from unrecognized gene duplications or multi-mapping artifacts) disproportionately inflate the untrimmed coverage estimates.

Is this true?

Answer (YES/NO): NO